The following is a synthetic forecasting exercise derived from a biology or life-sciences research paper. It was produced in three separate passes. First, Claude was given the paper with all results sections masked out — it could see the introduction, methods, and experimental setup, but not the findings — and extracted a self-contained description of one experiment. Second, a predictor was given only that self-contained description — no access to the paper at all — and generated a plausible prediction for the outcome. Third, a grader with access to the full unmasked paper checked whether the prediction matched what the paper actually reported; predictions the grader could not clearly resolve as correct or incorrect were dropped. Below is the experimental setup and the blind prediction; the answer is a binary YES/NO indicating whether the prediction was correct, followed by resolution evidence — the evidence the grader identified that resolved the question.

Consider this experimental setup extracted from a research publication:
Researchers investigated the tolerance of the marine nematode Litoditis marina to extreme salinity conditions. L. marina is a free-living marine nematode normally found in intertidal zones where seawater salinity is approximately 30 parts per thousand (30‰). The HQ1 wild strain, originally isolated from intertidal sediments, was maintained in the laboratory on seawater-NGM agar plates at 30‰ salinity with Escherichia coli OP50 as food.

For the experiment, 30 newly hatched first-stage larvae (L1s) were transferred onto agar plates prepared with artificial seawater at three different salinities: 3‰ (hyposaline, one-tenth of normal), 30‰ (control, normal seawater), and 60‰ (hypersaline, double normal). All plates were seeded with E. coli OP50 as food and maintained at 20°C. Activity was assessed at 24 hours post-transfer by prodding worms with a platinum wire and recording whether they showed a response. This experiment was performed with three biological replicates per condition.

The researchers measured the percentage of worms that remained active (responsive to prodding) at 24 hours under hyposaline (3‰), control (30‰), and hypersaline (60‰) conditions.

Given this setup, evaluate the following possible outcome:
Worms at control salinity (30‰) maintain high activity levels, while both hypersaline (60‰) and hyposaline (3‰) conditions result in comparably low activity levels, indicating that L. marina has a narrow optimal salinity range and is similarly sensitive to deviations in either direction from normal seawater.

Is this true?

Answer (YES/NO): NO